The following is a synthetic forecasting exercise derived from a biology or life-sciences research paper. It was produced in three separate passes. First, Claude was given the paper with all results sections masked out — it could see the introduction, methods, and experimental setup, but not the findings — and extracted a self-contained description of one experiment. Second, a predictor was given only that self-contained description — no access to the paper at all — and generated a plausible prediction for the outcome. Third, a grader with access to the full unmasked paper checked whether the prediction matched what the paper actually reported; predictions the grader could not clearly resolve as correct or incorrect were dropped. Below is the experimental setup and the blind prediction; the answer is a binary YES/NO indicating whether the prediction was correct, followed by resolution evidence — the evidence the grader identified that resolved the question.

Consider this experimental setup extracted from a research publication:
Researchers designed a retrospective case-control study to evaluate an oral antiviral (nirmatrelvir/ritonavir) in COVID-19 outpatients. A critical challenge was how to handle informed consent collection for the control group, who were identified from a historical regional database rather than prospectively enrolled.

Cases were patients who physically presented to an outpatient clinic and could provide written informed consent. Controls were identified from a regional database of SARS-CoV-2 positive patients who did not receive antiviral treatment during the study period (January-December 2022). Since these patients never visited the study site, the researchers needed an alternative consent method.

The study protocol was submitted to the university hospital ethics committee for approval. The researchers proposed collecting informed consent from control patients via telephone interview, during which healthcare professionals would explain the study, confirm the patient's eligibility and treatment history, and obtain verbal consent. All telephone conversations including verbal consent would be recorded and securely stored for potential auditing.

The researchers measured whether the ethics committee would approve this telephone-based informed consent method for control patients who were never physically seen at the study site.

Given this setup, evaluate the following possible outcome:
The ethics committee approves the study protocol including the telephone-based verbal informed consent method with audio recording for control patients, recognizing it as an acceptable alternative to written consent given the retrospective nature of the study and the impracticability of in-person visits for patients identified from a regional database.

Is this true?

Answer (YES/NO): YES